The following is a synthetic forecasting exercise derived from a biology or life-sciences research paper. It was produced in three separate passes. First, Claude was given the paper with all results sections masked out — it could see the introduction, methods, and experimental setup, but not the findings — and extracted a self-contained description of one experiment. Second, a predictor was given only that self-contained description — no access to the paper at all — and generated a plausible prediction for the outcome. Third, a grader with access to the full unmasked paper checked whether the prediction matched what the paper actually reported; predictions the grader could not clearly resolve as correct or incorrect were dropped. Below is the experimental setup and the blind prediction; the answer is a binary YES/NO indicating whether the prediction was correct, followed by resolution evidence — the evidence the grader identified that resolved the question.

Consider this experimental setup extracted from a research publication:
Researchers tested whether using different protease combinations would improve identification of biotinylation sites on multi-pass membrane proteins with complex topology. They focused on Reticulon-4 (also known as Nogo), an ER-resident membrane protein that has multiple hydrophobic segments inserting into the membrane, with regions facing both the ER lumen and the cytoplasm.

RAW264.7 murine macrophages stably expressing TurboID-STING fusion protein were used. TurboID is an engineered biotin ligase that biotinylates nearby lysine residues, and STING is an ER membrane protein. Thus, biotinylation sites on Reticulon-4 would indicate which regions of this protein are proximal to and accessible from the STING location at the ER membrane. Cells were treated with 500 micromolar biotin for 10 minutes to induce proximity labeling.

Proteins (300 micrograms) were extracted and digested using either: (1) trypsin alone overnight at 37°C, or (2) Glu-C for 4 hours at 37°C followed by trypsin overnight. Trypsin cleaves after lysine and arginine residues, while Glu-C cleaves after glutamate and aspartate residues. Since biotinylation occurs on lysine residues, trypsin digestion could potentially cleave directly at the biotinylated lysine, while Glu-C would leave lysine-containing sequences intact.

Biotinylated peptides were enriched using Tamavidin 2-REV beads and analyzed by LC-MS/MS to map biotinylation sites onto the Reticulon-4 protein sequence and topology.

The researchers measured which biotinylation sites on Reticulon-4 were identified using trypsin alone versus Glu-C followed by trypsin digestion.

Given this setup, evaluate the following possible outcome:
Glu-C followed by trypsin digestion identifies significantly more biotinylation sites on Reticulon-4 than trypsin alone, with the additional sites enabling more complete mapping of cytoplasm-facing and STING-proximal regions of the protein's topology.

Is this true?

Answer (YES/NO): YES